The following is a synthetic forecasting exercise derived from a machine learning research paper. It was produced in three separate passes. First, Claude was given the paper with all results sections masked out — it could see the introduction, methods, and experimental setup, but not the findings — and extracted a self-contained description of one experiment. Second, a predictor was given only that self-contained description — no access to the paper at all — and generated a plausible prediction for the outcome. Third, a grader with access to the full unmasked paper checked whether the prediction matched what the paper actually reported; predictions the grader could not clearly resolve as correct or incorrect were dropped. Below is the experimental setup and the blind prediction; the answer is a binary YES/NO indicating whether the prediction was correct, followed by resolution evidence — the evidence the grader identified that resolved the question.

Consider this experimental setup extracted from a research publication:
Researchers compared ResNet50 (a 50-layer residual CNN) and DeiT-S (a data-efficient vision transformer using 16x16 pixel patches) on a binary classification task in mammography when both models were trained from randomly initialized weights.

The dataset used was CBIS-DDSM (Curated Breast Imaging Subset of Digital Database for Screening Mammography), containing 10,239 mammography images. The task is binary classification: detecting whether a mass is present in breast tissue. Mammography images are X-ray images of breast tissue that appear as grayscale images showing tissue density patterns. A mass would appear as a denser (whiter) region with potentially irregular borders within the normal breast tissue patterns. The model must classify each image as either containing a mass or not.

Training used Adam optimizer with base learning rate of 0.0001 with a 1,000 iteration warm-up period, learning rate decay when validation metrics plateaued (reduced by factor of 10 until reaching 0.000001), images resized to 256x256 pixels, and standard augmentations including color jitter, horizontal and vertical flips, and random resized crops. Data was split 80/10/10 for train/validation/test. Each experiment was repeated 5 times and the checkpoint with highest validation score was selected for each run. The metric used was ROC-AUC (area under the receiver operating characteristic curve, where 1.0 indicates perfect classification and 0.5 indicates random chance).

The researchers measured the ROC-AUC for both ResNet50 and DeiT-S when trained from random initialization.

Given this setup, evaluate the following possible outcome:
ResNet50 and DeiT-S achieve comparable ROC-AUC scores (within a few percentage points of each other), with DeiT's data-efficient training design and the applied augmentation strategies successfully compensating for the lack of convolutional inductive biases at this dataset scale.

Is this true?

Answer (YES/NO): NO